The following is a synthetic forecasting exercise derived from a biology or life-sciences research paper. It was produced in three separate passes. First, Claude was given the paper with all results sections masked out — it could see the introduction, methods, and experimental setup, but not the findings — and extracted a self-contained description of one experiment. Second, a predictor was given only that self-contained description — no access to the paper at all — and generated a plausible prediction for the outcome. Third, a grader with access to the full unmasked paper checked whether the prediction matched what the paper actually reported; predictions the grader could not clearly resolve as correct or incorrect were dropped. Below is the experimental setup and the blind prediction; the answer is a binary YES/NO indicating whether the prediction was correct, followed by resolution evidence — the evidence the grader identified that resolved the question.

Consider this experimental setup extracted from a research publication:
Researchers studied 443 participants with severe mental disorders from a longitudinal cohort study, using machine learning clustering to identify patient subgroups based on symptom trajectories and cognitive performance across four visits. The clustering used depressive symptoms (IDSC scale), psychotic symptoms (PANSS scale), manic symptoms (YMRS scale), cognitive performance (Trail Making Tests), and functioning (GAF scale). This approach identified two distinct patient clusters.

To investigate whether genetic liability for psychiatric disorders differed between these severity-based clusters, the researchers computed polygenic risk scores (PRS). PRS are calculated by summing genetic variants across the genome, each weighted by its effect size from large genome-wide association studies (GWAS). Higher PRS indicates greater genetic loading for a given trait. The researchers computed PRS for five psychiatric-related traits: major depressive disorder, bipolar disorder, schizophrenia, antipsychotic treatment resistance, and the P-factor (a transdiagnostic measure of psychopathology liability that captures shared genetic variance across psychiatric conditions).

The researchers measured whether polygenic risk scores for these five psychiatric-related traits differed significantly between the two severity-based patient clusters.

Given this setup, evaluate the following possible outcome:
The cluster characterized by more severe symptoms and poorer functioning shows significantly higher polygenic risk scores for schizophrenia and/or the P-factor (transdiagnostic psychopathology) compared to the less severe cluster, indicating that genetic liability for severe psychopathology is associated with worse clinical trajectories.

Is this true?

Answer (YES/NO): NO